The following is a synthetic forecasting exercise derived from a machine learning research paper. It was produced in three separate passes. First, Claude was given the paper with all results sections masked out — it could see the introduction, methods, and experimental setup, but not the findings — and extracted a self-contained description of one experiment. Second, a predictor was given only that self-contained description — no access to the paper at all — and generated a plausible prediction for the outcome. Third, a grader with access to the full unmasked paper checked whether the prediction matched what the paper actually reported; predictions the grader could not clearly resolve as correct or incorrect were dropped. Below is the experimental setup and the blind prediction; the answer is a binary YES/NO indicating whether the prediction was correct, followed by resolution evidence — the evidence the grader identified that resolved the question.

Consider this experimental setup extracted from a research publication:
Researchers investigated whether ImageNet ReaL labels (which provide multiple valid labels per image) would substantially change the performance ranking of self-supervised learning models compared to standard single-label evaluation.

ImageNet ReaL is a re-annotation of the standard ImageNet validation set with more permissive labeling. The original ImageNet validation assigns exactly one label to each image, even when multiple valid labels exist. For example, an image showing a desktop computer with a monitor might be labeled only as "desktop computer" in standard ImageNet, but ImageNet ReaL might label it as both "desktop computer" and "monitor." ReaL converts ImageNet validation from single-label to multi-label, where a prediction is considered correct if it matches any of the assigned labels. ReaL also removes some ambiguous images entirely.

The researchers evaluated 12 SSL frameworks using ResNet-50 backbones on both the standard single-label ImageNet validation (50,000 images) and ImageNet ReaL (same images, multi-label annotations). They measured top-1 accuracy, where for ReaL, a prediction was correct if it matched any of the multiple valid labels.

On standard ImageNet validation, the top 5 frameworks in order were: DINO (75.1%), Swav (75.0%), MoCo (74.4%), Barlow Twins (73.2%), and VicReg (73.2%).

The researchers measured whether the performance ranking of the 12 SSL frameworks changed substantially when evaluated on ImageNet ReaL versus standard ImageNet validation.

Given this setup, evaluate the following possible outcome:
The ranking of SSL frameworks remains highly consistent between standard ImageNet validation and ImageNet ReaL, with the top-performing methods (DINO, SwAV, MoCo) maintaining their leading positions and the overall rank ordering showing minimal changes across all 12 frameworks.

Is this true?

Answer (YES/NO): YES